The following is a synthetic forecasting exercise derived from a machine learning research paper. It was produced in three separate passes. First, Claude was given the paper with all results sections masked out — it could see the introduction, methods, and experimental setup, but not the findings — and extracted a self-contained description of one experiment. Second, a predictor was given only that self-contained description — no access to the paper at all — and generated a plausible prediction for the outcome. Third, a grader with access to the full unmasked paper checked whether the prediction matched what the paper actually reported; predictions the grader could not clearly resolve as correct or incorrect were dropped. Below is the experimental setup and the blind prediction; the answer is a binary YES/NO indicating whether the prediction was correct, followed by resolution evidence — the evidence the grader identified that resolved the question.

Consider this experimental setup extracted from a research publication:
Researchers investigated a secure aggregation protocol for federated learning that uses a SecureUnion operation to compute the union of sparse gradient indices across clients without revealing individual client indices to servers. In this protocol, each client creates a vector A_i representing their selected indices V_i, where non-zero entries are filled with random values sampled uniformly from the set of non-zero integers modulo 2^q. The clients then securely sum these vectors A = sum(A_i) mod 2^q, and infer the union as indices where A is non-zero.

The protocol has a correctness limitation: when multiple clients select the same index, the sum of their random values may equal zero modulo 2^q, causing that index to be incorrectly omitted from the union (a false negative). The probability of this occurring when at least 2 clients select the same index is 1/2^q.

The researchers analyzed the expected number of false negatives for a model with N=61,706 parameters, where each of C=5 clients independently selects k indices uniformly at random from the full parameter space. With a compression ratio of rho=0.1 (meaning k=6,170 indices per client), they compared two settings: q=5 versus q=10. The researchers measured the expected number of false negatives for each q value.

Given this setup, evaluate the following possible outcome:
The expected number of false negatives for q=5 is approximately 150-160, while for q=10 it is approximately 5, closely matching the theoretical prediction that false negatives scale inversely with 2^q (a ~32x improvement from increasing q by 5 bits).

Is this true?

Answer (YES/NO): YES